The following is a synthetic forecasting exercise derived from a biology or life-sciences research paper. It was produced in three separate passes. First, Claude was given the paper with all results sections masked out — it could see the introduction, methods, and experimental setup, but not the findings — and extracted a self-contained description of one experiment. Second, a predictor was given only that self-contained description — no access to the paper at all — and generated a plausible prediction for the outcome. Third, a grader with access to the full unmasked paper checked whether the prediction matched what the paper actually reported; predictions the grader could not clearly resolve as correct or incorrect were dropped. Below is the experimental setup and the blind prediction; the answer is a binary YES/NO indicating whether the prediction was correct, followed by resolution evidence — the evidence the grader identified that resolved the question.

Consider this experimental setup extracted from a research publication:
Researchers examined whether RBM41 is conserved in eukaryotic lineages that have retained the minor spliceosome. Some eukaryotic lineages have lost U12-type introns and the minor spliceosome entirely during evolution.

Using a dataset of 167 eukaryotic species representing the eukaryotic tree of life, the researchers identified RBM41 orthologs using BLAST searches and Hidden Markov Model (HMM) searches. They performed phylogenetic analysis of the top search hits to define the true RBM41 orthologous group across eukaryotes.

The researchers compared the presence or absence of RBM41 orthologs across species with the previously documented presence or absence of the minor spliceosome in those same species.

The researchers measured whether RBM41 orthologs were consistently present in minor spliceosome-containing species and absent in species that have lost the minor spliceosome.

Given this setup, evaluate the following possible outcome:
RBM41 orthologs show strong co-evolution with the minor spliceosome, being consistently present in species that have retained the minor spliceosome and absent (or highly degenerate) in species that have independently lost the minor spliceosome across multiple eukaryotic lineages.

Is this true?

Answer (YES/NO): NO